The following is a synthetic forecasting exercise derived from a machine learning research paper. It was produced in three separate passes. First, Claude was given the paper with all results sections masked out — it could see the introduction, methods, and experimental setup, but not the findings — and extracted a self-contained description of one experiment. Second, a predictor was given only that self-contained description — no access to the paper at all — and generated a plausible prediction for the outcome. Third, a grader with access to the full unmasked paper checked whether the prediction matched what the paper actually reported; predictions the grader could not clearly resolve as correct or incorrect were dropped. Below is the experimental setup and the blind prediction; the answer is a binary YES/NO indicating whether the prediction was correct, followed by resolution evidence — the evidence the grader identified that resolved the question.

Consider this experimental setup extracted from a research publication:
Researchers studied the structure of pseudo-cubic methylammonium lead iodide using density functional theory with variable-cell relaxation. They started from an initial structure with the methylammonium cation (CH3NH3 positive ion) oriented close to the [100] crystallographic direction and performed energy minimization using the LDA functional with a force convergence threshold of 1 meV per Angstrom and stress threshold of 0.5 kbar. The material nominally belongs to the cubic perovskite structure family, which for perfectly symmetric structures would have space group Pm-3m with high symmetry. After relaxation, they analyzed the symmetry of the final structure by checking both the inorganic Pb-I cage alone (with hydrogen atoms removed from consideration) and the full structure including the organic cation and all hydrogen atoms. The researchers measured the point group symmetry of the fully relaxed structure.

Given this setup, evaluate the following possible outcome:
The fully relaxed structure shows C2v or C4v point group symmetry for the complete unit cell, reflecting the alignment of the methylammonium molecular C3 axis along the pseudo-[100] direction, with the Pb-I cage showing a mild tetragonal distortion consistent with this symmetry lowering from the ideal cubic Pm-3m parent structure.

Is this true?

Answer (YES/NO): NO